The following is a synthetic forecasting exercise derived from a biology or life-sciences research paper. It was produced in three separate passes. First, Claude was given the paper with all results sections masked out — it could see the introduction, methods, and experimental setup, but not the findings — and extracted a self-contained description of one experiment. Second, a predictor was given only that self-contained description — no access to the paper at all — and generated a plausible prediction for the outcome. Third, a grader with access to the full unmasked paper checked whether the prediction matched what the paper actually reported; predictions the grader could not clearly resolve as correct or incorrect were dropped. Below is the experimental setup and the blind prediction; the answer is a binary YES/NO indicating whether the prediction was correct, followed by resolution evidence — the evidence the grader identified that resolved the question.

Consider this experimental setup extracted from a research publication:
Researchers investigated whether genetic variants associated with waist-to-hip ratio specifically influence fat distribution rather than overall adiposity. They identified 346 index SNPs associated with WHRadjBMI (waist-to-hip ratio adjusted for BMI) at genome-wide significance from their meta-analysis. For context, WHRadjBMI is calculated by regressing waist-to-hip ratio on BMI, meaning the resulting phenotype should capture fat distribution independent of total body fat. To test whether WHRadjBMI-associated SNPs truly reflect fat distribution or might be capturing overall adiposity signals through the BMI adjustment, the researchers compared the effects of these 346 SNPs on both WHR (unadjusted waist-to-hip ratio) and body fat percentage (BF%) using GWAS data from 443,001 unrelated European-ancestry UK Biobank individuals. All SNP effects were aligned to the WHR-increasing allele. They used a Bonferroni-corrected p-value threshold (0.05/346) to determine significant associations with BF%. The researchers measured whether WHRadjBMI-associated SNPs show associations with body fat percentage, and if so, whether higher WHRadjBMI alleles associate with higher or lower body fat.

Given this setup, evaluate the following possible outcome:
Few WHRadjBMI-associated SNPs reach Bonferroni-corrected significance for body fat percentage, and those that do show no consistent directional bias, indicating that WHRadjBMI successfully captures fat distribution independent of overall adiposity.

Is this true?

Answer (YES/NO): NO